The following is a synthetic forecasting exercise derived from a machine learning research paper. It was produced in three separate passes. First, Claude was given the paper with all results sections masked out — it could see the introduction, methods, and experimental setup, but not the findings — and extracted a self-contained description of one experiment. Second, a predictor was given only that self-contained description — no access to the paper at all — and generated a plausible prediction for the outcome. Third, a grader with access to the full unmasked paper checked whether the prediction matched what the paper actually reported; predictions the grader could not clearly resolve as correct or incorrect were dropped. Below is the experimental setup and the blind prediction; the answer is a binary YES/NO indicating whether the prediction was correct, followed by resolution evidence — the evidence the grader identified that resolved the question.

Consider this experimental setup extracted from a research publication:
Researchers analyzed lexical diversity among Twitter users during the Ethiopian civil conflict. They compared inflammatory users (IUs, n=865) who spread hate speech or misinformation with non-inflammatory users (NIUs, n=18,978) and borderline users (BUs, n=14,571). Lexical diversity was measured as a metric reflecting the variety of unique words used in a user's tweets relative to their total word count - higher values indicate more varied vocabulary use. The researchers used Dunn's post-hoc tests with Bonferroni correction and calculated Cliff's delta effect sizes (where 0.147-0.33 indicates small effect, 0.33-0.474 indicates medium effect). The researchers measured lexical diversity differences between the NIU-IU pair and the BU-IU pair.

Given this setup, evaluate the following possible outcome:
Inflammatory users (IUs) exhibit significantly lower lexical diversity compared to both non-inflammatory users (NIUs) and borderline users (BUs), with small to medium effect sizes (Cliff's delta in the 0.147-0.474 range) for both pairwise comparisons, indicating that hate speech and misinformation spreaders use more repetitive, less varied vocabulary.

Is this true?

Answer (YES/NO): NO